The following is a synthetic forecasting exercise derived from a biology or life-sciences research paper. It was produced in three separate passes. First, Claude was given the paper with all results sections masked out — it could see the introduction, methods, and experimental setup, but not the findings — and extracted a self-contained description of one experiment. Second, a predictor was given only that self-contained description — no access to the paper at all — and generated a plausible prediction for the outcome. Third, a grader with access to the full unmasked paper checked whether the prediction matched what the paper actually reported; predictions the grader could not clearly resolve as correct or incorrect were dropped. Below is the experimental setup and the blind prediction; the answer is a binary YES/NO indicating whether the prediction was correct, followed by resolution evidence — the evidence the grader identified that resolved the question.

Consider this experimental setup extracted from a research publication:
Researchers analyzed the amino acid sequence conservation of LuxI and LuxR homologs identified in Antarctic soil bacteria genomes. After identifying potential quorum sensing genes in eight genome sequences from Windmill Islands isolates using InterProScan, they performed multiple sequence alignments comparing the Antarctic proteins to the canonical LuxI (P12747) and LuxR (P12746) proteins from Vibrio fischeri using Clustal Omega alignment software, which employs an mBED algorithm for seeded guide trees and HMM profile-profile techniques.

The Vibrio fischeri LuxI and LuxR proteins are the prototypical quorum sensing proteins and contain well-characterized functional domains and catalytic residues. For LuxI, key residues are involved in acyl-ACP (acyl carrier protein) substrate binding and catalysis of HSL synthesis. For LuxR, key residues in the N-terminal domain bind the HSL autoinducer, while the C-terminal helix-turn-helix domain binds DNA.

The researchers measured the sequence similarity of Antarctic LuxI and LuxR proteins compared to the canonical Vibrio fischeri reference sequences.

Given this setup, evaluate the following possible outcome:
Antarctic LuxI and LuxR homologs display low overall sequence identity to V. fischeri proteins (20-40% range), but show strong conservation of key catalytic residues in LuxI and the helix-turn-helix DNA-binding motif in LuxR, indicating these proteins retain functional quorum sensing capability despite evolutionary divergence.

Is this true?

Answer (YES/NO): NO